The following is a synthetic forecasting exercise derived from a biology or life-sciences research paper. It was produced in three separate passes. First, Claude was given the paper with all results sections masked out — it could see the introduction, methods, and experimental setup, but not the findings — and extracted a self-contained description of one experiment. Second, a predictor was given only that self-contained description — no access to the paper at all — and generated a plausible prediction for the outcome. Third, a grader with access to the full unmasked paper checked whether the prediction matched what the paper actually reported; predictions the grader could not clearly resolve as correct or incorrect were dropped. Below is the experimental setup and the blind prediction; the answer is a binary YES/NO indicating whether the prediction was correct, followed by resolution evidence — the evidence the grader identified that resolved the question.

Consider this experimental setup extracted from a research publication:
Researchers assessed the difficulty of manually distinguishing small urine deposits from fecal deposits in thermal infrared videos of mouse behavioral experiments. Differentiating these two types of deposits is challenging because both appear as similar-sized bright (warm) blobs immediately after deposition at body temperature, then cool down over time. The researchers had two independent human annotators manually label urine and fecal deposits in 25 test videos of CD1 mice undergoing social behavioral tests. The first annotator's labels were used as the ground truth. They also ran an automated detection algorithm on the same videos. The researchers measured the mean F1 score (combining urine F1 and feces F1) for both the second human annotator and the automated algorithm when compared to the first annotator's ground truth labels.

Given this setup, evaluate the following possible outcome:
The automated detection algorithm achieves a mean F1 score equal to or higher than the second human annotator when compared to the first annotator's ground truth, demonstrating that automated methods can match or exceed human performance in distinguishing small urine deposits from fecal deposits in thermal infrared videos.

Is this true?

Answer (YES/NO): NO